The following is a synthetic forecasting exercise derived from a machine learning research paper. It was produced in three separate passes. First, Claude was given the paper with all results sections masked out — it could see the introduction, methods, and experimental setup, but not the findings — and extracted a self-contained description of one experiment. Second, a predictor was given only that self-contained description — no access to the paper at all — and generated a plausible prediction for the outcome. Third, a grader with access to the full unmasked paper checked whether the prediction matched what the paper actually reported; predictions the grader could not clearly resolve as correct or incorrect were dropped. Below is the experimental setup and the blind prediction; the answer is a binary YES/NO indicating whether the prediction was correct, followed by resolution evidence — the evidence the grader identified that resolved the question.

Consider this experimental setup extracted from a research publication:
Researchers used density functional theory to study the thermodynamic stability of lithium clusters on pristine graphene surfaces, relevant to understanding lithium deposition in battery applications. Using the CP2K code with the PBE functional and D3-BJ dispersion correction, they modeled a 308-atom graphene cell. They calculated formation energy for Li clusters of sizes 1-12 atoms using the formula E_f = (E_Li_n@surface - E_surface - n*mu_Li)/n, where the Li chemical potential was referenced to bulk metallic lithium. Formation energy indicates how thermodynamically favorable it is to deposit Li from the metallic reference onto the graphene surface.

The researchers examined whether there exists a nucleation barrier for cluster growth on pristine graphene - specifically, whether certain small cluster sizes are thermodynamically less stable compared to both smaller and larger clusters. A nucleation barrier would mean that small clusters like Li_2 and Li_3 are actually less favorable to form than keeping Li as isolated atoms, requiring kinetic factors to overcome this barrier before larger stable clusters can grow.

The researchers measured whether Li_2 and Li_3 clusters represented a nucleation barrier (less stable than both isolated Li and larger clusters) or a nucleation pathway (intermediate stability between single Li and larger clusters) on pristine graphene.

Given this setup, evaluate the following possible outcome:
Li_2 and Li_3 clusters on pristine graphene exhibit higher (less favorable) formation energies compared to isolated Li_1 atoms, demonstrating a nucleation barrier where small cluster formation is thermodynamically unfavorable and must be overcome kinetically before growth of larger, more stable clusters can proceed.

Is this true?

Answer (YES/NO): YES